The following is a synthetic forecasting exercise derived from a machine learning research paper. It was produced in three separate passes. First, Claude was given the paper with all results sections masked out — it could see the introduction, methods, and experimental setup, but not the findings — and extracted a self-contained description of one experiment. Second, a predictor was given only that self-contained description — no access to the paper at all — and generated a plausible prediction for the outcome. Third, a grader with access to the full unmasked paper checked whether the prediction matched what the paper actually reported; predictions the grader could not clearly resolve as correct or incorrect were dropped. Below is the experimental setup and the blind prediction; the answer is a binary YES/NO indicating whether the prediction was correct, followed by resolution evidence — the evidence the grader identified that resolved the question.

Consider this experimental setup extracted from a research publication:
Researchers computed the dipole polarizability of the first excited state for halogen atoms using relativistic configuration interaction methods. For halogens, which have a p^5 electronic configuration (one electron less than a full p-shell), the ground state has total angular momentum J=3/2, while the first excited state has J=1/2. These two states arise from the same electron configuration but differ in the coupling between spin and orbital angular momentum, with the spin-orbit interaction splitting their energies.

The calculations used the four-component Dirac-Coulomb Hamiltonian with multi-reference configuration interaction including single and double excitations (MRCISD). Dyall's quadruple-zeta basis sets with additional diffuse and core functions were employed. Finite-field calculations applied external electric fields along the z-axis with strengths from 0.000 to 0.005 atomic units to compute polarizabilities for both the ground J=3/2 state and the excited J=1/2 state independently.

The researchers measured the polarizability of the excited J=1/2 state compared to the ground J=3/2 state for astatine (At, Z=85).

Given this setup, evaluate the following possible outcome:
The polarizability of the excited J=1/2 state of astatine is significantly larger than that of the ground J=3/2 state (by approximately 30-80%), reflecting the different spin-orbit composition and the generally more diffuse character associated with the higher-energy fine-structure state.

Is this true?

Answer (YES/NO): NO